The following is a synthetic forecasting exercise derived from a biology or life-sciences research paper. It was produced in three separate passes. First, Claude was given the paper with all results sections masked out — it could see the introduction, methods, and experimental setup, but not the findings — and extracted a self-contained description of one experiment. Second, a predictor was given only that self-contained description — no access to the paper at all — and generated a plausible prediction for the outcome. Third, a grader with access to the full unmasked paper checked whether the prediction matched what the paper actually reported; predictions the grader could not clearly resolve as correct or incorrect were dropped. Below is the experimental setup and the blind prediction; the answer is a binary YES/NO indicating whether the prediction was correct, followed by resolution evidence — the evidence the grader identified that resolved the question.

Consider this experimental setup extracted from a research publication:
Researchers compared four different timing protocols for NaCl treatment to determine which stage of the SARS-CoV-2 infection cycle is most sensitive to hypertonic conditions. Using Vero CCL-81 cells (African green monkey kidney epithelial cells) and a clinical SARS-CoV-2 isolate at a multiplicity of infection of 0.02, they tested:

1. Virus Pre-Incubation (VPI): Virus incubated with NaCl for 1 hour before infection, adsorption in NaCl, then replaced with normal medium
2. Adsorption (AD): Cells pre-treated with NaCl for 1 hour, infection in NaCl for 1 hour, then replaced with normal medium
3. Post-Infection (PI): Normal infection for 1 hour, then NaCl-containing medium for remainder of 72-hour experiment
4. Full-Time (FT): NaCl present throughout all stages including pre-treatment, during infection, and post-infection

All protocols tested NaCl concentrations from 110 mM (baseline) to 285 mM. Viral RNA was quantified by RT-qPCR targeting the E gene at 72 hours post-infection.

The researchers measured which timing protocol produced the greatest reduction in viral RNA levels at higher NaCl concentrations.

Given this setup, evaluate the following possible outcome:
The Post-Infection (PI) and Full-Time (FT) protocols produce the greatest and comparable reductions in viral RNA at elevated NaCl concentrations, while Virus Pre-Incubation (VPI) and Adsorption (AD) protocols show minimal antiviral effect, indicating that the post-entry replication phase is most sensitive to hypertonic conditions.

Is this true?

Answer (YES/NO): YES